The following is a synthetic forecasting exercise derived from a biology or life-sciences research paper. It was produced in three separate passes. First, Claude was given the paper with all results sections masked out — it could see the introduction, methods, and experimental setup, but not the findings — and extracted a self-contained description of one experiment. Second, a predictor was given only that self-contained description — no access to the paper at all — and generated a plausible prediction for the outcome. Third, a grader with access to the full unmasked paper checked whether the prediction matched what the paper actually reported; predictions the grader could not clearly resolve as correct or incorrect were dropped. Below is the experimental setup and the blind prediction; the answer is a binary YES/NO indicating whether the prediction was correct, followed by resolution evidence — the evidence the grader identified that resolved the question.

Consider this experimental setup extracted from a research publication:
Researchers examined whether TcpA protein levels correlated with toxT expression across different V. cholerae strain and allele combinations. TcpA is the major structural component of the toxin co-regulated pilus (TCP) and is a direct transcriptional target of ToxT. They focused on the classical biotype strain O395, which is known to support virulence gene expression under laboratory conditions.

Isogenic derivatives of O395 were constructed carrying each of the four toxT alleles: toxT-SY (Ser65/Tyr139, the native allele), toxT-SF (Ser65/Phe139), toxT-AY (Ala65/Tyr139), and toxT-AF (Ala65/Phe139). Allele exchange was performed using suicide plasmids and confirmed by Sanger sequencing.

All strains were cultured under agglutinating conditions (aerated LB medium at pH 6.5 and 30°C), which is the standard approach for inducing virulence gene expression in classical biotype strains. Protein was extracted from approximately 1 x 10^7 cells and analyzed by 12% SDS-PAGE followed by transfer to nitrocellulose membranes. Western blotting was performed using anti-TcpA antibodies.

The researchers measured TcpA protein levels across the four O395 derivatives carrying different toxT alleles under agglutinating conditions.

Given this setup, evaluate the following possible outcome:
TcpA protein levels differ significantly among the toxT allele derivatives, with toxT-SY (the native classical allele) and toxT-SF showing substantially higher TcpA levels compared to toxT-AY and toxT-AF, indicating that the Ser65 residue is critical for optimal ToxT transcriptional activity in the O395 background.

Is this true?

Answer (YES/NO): NO